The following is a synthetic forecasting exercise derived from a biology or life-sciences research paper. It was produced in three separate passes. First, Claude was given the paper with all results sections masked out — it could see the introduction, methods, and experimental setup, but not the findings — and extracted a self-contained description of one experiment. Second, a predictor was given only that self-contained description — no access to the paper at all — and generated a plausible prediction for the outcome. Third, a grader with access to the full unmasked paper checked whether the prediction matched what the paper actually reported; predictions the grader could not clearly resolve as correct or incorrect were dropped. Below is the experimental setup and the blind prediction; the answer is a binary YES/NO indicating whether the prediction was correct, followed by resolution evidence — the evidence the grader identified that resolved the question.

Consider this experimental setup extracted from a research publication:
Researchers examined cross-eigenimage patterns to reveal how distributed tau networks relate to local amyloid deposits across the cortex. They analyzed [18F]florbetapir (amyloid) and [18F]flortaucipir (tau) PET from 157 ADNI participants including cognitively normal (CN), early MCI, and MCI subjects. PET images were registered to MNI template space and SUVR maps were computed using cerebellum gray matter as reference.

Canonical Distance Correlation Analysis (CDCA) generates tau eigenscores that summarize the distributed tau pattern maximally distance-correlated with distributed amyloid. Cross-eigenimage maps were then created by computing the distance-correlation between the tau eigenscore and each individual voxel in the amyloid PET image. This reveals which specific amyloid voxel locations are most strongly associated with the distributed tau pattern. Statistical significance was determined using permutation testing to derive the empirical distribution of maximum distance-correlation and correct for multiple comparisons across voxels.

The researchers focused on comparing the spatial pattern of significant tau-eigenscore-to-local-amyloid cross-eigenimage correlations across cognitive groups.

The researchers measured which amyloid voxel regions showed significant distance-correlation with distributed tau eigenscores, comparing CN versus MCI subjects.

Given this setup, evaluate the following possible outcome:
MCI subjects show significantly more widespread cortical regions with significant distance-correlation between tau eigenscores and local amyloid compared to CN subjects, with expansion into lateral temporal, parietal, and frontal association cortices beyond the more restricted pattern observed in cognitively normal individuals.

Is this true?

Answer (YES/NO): NO